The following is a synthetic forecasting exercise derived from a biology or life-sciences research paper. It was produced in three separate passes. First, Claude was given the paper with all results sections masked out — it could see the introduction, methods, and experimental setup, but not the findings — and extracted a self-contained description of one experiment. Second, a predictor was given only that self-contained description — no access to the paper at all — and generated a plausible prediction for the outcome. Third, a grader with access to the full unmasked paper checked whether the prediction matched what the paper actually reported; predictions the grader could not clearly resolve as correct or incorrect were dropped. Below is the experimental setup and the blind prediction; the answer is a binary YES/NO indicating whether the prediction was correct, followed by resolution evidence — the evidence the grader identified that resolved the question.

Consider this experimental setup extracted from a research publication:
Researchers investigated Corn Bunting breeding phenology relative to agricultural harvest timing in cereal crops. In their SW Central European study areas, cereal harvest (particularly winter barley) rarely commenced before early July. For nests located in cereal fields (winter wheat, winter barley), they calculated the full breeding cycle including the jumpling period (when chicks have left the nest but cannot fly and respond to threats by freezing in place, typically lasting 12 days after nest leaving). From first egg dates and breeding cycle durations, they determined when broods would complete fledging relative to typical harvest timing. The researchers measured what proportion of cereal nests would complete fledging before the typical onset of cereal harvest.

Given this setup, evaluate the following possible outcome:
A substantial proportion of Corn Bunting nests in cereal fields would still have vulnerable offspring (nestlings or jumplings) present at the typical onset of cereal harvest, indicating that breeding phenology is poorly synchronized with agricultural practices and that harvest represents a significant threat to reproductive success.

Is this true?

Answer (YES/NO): NO